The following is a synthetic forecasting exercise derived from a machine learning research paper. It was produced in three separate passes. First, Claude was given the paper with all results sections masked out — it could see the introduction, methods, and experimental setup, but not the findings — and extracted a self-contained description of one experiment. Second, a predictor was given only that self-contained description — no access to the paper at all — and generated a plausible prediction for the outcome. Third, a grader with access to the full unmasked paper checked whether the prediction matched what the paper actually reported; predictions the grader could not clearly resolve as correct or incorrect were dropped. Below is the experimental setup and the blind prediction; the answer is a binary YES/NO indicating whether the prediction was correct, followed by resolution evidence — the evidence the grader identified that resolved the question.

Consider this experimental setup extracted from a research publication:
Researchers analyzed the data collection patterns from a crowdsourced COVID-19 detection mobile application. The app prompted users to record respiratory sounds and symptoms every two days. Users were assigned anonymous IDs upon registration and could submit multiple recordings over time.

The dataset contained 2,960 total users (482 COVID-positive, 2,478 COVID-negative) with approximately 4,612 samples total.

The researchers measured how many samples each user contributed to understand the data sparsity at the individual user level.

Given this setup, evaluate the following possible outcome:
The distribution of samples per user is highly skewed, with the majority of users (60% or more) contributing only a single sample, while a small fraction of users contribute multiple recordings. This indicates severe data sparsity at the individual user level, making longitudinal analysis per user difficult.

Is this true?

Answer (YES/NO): YES